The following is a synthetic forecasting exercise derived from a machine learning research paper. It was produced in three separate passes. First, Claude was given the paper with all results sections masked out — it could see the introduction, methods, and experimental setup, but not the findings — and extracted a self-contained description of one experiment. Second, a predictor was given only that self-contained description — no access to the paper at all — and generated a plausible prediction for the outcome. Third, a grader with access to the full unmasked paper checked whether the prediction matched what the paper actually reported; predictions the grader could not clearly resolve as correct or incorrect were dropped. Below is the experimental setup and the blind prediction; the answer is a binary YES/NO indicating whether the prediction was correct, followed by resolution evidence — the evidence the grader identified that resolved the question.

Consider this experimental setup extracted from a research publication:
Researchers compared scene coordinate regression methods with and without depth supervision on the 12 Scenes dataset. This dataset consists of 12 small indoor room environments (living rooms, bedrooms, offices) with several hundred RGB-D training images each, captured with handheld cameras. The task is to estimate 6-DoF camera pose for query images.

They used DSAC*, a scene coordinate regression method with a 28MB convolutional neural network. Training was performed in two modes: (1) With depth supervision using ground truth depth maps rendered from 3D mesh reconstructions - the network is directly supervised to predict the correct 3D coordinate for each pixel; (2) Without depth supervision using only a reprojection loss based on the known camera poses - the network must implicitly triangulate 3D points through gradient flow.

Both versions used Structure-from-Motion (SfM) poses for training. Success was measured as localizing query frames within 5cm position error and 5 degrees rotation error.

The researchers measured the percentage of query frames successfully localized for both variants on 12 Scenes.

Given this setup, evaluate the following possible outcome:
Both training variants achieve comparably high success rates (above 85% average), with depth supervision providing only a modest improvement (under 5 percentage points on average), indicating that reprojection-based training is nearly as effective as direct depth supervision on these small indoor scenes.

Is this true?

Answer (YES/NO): YES